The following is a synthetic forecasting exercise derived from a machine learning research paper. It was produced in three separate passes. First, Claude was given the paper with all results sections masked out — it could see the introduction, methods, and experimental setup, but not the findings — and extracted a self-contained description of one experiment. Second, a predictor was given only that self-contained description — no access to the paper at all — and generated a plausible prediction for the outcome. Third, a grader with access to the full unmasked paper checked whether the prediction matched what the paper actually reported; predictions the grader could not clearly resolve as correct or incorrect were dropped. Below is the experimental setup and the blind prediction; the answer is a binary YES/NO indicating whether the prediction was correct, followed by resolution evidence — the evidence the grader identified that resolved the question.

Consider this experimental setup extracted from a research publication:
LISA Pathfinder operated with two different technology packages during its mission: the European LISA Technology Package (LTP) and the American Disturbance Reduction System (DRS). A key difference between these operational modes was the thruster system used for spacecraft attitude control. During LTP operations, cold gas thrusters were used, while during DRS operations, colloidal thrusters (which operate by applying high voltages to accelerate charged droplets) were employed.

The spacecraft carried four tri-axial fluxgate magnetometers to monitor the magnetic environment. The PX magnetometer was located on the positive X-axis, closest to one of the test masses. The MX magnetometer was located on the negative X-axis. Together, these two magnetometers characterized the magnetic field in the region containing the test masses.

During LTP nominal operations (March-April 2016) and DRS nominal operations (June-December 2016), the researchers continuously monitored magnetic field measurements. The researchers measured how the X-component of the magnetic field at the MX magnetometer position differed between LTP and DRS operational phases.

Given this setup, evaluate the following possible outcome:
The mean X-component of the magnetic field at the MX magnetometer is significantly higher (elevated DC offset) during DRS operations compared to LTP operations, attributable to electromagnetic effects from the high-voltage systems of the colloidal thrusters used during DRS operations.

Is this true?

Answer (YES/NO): NO